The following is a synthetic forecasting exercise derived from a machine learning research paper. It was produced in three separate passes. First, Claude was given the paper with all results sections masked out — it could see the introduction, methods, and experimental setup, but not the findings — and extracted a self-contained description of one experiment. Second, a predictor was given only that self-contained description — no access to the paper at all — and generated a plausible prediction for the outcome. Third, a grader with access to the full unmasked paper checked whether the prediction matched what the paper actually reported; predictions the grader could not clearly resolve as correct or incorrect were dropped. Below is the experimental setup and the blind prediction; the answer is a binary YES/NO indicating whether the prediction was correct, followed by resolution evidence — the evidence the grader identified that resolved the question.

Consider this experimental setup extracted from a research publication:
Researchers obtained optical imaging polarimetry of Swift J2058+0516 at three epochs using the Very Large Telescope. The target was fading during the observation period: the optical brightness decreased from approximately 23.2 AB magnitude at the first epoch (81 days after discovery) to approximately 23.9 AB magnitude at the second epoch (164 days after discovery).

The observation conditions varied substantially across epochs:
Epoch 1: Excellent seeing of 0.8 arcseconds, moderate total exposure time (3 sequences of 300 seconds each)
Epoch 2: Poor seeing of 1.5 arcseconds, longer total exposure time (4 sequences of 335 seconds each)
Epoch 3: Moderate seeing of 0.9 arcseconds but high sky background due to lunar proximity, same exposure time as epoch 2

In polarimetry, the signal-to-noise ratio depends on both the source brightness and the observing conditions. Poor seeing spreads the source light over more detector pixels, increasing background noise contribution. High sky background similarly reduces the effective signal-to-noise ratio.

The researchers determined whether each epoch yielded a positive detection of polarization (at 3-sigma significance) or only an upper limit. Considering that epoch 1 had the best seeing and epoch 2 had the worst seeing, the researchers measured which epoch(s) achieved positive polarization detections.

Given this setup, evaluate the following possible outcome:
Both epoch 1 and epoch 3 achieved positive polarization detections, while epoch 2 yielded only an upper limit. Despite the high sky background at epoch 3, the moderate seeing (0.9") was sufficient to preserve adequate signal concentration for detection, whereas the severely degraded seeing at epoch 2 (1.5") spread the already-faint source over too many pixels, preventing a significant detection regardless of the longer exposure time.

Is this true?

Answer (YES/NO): NO